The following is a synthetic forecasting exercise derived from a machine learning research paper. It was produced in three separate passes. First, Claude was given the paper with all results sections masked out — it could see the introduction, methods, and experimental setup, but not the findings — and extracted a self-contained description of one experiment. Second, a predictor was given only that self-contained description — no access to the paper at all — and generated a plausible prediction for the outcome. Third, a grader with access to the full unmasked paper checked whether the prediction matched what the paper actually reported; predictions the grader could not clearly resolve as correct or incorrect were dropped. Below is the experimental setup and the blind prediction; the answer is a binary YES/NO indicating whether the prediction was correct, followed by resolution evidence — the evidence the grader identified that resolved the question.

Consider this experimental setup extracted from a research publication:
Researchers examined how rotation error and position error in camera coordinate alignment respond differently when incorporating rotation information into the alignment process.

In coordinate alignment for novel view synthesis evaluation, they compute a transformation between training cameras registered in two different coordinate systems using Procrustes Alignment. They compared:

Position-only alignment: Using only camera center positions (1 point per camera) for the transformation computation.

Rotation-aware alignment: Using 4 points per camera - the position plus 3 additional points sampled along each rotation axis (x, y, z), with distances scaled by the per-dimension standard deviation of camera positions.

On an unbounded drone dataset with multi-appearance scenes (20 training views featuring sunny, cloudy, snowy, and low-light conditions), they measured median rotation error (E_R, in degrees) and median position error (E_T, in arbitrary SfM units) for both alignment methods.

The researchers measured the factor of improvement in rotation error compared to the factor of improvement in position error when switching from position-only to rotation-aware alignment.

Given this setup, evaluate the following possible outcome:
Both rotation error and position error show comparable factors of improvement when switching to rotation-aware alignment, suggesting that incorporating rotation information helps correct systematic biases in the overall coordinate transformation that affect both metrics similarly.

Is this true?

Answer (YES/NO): NO